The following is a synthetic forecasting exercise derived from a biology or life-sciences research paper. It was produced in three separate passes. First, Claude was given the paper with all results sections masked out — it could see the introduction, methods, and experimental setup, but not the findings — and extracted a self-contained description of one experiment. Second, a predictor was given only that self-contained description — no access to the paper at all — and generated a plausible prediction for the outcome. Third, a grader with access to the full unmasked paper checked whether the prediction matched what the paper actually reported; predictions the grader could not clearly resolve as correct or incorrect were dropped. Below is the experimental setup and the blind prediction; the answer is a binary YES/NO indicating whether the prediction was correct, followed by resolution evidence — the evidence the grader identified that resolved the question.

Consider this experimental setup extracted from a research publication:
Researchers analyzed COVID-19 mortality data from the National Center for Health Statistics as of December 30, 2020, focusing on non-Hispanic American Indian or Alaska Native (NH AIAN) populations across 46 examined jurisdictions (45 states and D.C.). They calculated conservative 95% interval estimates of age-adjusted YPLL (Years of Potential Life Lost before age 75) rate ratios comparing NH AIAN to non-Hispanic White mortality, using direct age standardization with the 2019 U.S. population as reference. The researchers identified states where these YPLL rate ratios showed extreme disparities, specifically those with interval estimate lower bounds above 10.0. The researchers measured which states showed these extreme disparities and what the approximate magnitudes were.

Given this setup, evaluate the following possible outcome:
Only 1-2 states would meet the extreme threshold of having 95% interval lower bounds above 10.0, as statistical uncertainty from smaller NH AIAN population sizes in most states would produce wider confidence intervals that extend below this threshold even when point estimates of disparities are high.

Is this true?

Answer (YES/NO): NO